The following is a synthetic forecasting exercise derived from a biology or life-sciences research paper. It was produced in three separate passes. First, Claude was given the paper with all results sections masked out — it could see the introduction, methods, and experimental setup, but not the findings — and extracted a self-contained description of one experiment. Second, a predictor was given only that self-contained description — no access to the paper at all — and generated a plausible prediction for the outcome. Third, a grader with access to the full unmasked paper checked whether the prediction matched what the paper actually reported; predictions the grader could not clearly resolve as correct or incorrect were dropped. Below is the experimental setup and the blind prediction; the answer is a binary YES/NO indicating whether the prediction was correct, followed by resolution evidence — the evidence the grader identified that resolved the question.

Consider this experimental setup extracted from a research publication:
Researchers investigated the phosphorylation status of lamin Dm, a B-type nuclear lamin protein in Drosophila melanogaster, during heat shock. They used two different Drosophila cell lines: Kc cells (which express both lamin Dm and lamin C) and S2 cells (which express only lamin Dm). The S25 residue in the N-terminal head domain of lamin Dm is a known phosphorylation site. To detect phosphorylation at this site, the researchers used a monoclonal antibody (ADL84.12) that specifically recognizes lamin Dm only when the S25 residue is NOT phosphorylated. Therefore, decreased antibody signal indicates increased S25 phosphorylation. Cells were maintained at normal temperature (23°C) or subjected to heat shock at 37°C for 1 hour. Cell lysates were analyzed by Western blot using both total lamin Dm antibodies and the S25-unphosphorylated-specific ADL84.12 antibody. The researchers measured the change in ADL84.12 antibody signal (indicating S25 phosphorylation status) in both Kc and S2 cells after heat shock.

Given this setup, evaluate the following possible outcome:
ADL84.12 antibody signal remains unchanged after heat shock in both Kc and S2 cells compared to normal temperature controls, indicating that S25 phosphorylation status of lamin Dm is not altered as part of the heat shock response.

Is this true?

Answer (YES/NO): NO